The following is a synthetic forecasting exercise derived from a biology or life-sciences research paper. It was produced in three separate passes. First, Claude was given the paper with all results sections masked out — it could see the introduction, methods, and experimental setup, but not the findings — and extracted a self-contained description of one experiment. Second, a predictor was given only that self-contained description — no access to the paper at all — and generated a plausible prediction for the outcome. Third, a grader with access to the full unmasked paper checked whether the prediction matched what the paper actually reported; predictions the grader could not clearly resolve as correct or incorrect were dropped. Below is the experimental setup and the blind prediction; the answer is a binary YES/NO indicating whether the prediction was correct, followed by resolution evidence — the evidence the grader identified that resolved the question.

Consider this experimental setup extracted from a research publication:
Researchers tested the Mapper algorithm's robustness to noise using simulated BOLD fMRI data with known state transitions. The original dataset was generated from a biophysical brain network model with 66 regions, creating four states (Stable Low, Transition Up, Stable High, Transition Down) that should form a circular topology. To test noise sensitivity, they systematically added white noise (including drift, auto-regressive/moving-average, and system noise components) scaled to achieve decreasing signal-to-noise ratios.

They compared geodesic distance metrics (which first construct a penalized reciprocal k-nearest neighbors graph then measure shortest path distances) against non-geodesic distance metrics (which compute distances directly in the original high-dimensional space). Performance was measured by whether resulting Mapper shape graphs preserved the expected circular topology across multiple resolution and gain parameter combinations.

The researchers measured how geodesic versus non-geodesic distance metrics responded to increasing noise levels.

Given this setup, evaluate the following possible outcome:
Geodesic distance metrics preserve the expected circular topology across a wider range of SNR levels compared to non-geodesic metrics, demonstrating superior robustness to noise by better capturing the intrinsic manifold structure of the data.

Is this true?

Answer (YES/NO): NO